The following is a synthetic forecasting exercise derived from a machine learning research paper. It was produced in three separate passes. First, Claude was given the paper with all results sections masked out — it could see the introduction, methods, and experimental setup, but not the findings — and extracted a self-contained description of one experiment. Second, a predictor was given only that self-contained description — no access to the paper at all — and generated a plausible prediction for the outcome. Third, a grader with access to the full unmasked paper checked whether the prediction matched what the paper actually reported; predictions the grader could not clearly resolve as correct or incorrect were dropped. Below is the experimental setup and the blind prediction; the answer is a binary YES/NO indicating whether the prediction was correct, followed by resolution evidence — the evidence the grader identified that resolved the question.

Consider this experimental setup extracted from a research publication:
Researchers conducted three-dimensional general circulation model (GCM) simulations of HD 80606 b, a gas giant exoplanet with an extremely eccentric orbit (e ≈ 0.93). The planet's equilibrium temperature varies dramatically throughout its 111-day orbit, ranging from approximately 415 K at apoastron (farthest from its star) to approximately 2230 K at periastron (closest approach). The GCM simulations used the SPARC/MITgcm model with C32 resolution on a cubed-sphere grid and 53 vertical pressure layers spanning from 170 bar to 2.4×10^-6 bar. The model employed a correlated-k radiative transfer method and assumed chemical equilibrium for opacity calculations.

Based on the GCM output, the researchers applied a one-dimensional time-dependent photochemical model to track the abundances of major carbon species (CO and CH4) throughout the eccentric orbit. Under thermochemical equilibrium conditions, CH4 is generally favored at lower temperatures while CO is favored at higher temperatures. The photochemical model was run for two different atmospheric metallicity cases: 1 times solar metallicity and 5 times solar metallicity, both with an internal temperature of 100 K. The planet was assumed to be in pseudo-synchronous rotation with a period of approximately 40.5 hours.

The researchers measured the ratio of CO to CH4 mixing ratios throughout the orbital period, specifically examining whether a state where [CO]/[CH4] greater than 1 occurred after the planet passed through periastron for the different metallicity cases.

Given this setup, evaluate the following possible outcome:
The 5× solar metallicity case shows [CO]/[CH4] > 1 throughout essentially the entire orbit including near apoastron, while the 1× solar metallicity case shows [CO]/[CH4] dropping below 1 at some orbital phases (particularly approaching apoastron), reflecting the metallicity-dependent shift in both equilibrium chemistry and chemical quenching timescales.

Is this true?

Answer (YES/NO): NO